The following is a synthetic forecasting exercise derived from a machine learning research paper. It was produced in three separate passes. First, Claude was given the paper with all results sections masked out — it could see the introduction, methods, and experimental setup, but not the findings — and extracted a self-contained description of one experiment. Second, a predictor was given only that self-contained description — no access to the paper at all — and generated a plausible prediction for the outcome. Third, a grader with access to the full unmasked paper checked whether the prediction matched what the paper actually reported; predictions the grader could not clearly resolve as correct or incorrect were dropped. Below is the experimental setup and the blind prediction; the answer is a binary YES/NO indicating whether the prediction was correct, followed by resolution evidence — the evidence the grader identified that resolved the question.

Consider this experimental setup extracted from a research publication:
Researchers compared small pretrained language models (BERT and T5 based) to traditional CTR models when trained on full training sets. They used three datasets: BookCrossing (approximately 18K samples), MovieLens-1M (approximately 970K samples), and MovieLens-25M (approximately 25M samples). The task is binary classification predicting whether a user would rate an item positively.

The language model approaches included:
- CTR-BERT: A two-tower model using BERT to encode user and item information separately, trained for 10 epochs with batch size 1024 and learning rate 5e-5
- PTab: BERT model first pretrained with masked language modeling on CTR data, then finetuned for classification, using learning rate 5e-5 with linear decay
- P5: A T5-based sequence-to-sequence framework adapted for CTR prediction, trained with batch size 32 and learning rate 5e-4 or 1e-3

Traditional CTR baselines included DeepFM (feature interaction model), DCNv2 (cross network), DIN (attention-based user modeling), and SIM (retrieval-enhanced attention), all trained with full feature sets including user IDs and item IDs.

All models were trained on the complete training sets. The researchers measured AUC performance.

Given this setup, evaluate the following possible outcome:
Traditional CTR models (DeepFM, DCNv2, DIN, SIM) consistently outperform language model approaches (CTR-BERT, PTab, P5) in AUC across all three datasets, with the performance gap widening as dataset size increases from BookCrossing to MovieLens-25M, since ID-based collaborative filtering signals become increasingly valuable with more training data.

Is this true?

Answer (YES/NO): NO